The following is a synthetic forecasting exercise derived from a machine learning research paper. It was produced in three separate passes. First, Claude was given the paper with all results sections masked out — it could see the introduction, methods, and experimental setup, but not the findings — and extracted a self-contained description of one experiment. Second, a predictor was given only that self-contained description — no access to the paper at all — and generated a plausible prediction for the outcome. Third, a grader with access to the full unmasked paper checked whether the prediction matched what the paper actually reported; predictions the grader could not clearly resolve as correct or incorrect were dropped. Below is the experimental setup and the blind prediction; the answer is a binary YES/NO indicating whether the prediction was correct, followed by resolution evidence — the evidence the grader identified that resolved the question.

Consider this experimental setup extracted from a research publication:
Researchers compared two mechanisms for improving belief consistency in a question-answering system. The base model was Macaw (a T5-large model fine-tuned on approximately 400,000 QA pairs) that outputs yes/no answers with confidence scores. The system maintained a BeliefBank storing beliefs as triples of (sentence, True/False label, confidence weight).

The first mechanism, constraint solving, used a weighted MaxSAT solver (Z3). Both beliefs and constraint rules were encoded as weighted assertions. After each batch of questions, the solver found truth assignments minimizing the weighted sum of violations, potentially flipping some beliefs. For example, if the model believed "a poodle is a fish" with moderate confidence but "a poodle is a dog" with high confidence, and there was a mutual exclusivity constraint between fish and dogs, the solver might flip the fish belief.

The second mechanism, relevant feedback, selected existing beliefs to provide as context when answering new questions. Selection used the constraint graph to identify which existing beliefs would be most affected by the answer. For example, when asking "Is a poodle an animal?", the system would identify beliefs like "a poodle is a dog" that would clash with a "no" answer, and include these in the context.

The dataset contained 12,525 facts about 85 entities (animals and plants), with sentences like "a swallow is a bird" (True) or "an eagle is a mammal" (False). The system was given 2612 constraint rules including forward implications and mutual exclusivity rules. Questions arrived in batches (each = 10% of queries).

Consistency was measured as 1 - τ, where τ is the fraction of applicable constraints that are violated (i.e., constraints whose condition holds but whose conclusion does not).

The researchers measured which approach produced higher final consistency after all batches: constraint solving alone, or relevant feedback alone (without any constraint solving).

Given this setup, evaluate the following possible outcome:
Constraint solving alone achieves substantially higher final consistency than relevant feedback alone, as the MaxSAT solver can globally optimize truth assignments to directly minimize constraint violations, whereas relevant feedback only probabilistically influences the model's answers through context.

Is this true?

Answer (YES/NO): YES